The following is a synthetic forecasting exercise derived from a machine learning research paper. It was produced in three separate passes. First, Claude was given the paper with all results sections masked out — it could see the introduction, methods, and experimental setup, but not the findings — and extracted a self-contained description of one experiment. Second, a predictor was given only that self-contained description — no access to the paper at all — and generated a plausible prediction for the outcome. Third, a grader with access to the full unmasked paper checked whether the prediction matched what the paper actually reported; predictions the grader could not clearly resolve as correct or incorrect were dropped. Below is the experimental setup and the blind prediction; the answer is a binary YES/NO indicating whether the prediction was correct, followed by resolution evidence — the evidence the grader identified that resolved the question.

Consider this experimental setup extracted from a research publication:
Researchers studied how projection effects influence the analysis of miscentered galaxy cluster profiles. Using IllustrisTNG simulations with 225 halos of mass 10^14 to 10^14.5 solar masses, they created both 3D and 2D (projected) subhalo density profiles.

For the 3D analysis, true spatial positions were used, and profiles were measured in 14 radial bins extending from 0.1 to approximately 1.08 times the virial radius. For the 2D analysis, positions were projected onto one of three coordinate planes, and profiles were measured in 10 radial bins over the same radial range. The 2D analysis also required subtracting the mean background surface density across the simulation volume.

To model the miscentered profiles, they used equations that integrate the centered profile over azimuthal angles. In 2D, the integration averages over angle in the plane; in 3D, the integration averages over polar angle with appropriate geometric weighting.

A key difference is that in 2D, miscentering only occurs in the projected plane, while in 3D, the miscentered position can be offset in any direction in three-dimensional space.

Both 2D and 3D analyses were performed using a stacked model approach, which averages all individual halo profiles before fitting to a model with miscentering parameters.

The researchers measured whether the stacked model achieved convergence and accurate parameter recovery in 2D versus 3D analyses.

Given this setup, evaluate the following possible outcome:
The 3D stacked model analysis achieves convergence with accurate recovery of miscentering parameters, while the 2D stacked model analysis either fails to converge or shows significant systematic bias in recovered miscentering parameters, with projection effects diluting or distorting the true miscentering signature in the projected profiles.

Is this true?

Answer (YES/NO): NO